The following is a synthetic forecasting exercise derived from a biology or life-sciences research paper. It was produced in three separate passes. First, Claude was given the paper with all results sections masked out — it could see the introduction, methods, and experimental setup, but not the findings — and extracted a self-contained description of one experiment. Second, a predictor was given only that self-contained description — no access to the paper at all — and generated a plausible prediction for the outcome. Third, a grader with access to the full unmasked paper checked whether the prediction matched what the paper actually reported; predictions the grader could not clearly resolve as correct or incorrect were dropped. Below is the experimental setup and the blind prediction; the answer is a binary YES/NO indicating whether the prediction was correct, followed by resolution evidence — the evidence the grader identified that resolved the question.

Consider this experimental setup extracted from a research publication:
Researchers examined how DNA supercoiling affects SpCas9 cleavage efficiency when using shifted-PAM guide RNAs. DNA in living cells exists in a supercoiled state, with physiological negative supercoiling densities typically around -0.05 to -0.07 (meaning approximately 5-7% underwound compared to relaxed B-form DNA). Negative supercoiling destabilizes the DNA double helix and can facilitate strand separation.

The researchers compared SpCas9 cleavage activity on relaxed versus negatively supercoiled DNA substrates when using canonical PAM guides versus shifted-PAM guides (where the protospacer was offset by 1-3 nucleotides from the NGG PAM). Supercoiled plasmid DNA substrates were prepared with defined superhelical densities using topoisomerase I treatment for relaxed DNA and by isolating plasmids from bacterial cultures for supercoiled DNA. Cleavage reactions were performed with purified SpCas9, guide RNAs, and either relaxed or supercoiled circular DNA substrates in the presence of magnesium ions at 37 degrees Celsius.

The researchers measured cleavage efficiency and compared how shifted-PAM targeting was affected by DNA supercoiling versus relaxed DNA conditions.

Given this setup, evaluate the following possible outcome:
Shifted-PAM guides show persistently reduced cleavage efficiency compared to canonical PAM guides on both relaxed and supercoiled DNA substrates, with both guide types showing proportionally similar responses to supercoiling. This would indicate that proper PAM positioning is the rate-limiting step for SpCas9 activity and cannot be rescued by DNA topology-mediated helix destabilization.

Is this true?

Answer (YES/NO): NO